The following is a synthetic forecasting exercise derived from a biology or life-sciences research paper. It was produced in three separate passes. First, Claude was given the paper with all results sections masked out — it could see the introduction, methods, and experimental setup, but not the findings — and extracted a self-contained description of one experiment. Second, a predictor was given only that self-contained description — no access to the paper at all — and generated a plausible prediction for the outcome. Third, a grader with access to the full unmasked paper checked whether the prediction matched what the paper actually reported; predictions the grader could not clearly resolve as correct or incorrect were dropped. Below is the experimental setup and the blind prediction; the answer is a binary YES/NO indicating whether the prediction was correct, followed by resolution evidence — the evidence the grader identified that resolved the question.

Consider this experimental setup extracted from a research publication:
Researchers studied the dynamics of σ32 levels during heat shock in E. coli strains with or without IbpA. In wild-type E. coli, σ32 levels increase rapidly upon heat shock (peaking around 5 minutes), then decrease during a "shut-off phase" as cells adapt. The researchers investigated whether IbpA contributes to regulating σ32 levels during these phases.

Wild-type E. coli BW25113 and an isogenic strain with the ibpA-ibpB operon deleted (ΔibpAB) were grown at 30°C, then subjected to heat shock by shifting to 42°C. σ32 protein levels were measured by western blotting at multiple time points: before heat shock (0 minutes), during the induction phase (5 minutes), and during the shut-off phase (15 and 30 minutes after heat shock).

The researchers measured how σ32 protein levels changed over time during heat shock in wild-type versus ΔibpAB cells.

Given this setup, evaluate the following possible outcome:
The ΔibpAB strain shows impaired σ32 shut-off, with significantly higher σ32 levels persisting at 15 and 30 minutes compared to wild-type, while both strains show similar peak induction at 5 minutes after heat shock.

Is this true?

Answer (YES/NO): YES